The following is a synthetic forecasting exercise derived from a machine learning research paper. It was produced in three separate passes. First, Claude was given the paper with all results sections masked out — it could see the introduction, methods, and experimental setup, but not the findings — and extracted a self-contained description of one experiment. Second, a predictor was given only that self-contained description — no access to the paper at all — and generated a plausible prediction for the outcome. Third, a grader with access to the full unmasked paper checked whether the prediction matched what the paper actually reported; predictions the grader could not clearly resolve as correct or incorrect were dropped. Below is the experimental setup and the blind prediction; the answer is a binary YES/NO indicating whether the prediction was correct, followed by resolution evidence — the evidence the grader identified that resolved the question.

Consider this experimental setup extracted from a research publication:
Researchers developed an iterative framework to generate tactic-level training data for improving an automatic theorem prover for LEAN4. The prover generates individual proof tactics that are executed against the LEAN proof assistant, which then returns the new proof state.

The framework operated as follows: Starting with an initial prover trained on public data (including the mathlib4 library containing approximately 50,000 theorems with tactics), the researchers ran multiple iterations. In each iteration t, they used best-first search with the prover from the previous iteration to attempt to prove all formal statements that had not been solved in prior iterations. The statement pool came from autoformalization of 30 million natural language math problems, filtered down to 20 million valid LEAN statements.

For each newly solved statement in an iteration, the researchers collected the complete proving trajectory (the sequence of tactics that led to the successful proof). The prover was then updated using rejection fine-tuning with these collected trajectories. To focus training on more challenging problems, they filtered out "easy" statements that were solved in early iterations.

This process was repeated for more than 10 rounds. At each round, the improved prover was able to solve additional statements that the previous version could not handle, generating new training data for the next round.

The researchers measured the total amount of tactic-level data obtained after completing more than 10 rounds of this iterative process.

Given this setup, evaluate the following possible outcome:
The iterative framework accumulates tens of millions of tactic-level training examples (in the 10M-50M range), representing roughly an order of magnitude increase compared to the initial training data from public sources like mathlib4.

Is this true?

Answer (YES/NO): NO